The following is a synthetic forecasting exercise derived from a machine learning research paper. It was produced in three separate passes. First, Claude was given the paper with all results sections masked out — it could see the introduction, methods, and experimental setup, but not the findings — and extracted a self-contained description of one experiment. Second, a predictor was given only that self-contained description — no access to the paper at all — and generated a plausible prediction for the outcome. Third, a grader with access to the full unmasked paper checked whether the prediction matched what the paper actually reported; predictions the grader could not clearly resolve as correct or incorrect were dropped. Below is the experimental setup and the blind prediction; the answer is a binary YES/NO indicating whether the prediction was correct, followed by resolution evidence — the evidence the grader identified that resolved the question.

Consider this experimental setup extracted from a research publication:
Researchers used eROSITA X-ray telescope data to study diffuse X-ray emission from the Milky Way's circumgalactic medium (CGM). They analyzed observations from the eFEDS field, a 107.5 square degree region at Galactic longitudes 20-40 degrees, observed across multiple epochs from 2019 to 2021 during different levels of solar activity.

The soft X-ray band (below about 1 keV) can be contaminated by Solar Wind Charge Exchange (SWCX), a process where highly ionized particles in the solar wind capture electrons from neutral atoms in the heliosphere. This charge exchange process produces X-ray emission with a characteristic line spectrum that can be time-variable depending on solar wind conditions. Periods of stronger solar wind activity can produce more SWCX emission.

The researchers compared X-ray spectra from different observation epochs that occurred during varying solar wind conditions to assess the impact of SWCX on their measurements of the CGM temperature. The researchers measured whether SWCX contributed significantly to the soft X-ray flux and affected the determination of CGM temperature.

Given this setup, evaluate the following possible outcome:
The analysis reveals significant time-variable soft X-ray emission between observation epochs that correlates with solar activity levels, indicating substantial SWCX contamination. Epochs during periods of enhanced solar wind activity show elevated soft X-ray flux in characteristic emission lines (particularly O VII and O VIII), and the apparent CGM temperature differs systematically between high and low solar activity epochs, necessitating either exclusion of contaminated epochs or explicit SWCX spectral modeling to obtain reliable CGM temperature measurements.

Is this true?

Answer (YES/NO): YES